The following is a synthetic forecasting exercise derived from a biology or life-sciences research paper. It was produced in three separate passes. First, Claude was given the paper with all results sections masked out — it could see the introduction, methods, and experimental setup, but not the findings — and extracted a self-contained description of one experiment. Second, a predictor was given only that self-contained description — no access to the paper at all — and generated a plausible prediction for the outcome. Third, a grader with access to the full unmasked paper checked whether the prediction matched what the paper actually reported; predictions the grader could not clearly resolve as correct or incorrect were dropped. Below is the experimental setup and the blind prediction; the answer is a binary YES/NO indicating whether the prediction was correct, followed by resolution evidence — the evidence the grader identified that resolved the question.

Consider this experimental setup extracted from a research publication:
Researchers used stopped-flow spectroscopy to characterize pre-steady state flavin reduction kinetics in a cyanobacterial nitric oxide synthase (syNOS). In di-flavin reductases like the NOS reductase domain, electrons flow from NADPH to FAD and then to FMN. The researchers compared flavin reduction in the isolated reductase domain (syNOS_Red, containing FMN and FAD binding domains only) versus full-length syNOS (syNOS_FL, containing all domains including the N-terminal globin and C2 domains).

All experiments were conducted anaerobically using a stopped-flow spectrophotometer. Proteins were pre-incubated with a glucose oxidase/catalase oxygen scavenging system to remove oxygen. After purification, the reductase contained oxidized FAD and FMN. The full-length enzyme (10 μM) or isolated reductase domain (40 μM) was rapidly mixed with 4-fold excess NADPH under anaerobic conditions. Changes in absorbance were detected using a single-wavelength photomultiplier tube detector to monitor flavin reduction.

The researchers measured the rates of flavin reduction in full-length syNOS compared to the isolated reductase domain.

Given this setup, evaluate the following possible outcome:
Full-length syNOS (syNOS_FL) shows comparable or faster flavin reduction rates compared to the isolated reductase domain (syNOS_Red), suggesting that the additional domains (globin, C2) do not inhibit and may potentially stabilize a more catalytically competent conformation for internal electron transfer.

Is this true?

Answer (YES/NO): NO